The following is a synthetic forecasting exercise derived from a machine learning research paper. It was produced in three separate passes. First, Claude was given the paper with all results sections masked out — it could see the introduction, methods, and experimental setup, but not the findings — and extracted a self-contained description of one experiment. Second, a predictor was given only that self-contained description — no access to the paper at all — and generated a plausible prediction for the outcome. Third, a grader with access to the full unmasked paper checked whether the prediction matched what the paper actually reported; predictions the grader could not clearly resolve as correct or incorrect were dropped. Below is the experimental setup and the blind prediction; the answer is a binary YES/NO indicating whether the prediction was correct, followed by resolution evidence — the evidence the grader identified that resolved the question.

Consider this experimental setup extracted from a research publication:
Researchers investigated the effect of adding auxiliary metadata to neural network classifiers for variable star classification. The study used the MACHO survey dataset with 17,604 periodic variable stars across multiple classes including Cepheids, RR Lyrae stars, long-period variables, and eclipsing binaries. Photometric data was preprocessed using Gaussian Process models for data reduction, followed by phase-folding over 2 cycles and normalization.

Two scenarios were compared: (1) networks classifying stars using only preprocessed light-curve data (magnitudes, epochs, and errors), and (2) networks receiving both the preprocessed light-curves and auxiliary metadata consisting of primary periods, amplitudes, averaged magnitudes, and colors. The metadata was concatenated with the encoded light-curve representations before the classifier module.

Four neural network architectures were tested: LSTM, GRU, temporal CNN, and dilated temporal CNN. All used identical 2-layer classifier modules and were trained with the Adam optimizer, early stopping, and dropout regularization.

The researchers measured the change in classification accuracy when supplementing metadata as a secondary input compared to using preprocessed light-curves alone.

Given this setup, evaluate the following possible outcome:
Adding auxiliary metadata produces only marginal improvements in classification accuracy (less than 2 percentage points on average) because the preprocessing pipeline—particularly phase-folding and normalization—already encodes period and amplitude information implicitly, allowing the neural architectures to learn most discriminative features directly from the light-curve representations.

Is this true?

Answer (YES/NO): NO